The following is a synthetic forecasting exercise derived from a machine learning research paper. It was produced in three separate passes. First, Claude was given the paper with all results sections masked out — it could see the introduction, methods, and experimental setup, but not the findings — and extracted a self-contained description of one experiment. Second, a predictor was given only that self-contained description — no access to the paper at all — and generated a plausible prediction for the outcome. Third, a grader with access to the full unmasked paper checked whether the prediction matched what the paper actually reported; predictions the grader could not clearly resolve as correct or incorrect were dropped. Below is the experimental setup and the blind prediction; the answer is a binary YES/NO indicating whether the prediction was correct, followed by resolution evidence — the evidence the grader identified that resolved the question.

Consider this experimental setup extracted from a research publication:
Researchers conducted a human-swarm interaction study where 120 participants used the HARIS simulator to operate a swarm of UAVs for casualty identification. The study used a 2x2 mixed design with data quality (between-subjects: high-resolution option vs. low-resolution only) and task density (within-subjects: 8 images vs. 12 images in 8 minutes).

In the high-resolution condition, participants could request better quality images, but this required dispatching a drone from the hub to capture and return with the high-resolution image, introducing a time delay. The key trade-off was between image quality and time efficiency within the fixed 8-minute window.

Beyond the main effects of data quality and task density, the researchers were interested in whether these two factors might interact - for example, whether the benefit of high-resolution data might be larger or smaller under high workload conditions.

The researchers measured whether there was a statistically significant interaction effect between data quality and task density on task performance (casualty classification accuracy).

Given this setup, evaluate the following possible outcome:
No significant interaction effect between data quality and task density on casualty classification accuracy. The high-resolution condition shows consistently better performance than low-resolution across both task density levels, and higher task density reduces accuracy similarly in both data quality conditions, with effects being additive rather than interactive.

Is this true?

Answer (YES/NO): NO